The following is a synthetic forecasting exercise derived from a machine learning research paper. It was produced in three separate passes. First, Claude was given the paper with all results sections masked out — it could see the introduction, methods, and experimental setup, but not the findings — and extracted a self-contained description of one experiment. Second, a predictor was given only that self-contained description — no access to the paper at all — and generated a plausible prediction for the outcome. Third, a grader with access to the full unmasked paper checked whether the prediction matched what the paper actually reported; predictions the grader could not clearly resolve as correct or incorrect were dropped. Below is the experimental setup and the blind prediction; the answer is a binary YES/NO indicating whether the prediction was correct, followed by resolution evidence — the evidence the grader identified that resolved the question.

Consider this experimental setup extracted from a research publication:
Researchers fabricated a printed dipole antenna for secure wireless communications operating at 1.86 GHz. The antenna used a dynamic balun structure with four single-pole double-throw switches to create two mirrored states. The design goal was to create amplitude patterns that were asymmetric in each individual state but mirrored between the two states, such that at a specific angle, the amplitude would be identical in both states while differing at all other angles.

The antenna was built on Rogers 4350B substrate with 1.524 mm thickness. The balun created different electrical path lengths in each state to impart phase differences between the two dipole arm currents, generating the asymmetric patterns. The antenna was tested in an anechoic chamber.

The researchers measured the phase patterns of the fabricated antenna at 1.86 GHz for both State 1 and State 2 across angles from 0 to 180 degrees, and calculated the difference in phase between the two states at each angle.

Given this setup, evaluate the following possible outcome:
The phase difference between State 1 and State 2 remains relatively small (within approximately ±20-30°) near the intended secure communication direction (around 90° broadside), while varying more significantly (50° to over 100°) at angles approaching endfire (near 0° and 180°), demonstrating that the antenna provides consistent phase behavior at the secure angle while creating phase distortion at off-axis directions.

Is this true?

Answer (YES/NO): NO